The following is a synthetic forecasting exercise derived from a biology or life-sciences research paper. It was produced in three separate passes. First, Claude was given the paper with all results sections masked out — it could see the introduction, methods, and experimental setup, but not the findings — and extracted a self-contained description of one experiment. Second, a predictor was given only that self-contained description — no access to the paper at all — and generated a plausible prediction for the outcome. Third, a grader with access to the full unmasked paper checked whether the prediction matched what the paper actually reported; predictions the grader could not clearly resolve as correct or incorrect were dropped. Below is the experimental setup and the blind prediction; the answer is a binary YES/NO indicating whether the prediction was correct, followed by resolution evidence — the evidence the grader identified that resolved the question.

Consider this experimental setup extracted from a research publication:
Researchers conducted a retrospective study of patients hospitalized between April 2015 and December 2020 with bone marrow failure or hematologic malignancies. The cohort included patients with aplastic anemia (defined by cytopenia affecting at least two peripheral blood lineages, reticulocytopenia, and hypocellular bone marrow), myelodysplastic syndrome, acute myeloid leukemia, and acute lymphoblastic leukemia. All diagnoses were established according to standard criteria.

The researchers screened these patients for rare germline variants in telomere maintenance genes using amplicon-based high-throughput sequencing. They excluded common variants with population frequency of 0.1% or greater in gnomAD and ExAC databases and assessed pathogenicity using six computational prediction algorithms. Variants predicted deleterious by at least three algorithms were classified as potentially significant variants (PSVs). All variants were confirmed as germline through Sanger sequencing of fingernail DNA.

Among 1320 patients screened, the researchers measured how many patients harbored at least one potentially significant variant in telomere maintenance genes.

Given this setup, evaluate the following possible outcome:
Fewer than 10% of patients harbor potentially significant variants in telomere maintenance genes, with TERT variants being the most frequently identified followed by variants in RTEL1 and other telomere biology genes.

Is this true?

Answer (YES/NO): NO